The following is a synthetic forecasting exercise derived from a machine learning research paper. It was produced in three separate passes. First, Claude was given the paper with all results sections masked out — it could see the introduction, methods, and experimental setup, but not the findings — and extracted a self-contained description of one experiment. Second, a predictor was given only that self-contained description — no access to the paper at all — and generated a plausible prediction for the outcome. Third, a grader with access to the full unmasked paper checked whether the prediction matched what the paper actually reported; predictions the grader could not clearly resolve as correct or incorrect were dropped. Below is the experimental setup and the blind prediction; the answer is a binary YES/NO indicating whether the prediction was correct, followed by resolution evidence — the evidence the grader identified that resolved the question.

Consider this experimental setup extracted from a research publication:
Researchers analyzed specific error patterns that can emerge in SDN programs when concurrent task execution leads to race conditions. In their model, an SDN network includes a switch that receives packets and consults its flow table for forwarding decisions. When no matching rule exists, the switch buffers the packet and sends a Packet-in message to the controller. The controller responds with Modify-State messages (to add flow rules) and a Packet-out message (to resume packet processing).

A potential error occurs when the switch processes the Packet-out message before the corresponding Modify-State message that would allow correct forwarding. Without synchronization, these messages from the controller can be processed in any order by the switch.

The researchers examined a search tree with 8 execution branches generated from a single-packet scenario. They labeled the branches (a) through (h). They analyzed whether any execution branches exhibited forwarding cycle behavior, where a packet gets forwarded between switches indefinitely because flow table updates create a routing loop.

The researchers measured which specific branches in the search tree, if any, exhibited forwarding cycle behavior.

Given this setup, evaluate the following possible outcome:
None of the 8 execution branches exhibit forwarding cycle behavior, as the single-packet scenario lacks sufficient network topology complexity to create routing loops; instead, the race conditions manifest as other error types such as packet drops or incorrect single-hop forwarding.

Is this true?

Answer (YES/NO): NO